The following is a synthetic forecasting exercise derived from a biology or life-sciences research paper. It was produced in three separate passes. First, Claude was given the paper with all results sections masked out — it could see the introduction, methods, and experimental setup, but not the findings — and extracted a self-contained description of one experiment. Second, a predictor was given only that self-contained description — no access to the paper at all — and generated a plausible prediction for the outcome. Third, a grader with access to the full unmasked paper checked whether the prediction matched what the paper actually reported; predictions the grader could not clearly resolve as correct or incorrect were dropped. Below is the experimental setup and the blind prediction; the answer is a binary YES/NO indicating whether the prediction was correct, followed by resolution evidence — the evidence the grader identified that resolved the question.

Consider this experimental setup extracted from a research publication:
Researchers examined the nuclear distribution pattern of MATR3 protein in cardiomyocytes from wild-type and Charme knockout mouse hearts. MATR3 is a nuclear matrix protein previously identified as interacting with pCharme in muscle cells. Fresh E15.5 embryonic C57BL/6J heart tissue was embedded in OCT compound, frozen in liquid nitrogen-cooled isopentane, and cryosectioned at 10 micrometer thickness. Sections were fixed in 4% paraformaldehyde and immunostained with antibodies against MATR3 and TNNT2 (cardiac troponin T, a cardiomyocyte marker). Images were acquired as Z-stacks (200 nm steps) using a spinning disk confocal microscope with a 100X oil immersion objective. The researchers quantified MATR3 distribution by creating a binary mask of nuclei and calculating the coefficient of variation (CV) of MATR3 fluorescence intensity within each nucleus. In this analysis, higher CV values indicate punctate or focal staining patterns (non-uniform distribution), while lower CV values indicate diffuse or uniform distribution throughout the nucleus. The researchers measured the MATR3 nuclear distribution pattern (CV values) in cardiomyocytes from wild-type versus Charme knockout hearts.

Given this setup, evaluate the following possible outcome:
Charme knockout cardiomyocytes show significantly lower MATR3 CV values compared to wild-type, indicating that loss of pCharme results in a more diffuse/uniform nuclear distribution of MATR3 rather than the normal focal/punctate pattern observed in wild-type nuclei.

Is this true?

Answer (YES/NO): YES